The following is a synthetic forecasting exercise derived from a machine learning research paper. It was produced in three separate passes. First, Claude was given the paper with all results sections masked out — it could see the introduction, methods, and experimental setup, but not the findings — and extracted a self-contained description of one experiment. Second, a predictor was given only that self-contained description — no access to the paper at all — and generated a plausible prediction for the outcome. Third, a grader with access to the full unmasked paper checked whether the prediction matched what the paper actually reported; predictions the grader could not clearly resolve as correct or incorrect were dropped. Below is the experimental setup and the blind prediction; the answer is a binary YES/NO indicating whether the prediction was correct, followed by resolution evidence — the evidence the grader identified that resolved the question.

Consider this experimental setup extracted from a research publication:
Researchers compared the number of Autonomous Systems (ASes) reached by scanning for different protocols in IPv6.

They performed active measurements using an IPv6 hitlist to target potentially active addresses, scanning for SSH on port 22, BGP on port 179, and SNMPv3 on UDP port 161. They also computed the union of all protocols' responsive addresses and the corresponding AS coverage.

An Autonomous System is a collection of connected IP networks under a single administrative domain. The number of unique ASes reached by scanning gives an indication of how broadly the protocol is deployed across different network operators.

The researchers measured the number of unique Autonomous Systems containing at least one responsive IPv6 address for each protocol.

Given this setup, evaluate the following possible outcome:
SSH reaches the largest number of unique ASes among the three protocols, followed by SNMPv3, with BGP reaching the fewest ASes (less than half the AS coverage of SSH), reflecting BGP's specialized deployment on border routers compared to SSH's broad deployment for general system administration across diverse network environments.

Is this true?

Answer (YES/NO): NO